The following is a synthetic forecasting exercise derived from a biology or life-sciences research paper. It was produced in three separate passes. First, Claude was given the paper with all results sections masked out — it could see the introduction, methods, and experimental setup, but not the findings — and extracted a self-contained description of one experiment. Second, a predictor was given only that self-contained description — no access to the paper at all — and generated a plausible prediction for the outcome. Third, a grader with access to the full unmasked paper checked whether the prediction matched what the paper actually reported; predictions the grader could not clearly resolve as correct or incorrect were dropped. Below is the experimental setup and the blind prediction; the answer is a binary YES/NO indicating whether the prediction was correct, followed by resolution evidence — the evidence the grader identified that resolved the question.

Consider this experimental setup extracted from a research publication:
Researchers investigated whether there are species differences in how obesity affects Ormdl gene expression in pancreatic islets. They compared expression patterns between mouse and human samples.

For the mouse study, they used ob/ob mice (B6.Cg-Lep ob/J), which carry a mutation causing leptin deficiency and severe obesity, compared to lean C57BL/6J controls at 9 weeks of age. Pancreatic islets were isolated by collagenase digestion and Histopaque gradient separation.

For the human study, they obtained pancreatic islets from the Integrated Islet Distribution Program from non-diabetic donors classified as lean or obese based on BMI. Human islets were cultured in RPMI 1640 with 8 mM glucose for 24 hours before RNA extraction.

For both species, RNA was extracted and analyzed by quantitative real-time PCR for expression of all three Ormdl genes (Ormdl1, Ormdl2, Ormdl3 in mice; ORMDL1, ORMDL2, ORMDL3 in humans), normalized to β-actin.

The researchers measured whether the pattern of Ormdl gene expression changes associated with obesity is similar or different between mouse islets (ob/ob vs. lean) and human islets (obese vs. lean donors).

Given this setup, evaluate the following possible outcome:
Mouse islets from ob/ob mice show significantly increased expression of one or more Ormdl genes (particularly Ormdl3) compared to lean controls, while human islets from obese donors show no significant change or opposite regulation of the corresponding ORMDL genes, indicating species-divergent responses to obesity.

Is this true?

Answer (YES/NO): YES